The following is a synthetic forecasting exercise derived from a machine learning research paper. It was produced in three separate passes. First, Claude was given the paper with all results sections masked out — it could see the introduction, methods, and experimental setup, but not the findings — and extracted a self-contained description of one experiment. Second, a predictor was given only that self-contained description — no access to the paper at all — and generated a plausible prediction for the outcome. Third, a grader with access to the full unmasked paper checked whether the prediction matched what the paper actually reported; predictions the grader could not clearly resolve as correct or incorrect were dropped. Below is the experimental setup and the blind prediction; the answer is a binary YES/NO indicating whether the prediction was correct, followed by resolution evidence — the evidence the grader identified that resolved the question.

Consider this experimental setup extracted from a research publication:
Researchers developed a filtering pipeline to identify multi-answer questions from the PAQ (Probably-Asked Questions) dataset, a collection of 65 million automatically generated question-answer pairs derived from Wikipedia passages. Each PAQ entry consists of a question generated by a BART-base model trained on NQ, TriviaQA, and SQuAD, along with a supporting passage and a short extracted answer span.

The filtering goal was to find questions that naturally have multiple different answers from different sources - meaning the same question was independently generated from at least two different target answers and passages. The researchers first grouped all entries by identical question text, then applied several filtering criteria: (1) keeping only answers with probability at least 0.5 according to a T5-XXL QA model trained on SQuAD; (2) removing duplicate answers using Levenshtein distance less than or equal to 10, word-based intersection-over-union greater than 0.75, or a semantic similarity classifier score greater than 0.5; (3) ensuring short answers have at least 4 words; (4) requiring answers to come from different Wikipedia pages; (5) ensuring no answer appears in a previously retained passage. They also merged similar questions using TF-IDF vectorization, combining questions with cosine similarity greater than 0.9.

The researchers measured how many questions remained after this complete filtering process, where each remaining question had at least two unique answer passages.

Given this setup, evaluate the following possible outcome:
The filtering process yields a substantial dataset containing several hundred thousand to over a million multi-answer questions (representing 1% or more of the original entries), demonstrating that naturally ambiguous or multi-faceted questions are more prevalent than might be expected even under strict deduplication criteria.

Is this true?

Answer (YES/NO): NO